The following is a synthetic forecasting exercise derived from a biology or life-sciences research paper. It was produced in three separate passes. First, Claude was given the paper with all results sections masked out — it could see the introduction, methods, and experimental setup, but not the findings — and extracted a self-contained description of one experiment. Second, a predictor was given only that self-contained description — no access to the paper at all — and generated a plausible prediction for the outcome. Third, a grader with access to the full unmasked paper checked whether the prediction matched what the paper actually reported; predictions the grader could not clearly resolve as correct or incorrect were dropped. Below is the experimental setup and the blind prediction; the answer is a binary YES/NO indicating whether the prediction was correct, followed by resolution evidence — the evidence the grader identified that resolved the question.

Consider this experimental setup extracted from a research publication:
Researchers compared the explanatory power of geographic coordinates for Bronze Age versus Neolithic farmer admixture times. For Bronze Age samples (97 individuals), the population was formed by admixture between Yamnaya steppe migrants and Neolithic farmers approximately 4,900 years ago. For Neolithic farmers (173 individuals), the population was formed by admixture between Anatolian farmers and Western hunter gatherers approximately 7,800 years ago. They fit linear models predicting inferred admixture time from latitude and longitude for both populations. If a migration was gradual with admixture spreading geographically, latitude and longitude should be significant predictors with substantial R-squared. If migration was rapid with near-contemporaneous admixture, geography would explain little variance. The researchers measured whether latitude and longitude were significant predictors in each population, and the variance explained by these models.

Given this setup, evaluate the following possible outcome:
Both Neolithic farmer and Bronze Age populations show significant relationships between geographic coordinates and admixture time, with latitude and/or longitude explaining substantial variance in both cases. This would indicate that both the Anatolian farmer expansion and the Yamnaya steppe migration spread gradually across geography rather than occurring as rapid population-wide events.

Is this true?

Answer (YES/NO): NO